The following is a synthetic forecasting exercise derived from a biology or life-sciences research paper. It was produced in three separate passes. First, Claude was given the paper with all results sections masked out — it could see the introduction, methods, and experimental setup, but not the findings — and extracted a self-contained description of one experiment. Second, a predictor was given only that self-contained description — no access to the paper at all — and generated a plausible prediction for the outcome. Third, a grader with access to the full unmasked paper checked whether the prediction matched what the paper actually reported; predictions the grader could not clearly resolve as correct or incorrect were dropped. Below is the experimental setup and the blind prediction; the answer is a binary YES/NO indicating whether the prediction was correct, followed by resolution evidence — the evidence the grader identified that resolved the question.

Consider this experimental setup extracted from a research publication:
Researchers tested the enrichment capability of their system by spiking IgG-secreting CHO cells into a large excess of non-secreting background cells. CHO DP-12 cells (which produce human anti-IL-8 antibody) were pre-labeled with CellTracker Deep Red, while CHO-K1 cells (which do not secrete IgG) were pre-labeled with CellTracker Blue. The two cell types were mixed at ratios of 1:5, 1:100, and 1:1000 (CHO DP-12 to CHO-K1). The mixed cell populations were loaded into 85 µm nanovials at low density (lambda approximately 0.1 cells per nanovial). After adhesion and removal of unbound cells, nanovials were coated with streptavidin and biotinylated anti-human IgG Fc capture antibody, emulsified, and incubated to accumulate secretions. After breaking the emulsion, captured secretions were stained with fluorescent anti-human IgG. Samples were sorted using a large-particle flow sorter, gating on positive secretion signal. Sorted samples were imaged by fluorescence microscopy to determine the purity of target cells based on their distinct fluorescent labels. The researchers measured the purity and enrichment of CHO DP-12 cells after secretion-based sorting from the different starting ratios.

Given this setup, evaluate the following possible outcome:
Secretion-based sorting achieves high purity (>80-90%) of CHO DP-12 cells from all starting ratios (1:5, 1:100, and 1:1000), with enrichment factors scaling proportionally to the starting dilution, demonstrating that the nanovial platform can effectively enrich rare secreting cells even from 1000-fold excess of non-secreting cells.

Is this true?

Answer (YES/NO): YES